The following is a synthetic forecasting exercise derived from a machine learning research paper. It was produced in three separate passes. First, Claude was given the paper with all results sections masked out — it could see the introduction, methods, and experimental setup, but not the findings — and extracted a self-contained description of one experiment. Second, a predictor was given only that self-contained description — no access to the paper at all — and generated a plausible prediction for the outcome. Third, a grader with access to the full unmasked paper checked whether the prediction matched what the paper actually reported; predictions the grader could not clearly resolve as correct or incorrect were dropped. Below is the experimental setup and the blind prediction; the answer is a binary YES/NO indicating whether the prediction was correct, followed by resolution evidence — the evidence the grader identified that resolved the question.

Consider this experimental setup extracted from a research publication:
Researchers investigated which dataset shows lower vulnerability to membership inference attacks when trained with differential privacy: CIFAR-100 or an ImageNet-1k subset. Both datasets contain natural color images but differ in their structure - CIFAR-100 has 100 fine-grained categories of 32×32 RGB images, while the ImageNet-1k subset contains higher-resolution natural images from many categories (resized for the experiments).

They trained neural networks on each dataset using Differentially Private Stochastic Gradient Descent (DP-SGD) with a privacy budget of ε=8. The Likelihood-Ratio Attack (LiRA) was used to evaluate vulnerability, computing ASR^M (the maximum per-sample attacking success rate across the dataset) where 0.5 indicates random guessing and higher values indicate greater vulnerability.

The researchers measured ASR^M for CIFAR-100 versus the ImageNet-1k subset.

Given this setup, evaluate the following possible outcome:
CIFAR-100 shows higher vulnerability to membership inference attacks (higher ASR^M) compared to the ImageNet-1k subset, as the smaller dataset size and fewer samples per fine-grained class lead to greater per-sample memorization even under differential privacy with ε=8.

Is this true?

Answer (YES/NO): NO